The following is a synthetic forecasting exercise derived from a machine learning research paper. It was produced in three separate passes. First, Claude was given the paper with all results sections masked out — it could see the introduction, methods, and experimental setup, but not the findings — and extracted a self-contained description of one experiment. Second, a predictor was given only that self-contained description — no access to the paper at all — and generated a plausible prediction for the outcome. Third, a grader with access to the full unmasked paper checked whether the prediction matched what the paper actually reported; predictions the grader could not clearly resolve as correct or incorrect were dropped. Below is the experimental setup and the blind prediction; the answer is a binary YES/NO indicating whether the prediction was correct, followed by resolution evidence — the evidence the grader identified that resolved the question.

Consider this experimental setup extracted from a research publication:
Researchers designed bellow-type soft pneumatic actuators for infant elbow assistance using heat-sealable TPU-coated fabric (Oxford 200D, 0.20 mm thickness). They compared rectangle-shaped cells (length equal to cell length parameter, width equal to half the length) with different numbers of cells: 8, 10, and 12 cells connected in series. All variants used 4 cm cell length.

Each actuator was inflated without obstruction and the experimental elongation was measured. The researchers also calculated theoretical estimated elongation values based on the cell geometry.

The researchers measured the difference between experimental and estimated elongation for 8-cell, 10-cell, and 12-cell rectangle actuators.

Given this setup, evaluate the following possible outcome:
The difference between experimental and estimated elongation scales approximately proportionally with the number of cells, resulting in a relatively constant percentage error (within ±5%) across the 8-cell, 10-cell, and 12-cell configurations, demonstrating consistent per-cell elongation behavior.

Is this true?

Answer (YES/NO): NO